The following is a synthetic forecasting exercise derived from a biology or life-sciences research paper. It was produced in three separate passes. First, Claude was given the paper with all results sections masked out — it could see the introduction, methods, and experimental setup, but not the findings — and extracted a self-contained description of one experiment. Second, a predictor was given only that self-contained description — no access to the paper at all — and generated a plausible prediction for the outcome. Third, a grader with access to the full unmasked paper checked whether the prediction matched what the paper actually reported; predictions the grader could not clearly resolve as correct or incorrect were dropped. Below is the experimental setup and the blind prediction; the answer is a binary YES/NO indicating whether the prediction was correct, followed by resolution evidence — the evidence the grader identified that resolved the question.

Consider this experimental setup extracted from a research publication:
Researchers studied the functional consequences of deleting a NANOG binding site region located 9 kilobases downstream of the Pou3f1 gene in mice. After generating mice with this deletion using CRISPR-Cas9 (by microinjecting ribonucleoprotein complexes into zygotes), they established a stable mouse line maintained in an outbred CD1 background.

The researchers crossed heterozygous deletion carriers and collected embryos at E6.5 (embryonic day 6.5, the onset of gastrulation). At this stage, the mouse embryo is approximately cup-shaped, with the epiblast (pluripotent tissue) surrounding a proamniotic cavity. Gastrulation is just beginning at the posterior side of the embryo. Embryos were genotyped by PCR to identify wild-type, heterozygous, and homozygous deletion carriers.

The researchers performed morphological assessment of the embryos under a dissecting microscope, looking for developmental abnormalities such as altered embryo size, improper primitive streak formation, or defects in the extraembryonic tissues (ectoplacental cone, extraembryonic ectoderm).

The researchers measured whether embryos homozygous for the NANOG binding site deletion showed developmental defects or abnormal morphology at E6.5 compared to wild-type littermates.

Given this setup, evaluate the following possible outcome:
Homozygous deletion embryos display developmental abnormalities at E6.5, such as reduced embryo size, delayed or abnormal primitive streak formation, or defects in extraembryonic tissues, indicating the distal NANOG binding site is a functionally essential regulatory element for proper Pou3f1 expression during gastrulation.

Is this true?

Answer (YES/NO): NO